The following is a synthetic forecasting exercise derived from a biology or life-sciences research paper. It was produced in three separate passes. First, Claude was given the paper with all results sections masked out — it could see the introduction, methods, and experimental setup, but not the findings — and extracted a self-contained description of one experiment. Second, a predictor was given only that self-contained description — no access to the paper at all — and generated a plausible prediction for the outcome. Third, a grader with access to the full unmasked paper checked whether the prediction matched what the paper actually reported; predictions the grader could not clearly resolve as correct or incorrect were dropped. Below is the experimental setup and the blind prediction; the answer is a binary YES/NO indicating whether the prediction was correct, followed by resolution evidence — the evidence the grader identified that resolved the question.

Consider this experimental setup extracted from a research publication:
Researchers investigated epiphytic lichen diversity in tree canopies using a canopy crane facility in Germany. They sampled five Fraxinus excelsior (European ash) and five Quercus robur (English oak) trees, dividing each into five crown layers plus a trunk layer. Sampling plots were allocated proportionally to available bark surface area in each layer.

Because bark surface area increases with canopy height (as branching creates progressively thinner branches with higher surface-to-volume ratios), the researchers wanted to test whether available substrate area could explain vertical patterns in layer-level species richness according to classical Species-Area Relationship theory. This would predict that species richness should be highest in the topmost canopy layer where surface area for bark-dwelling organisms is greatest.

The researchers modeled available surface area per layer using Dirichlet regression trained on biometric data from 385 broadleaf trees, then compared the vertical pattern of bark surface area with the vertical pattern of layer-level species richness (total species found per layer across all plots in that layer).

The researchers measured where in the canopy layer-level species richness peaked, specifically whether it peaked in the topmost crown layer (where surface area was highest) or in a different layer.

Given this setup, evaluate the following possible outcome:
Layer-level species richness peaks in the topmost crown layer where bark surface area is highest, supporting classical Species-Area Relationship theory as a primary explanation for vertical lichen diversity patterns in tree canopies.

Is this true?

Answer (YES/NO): NO